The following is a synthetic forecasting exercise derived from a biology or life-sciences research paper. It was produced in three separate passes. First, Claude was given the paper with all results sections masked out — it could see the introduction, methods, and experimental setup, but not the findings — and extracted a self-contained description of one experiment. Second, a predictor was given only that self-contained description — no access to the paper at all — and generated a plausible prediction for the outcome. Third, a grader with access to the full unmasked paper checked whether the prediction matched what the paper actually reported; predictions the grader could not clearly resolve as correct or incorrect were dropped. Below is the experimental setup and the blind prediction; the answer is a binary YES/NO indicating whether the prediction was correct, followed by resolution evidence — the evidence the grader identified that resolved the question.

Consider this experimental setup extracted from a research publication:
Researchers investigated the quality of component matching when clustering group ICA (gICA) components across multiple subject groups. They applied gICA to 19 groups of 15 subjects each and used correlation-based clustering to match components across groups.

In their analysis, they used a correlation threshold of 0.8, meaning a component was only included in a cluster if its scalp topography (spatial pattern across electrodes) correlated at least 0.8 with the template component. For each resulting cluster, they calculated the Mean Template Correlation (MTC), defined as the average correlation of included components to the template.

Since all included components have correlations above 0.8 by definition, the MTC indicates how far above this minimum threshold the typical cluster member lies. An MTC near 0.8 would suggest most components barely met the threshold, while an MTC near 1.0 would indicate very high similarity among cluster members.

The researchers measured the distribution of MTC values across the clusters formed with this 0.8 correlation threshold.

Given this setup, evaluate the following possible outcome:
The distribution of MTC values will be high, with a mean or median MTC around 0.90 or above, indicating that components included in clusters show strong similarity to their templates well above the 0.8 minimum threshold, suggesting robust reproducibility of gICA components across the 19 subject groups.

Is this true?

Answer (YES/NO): YES